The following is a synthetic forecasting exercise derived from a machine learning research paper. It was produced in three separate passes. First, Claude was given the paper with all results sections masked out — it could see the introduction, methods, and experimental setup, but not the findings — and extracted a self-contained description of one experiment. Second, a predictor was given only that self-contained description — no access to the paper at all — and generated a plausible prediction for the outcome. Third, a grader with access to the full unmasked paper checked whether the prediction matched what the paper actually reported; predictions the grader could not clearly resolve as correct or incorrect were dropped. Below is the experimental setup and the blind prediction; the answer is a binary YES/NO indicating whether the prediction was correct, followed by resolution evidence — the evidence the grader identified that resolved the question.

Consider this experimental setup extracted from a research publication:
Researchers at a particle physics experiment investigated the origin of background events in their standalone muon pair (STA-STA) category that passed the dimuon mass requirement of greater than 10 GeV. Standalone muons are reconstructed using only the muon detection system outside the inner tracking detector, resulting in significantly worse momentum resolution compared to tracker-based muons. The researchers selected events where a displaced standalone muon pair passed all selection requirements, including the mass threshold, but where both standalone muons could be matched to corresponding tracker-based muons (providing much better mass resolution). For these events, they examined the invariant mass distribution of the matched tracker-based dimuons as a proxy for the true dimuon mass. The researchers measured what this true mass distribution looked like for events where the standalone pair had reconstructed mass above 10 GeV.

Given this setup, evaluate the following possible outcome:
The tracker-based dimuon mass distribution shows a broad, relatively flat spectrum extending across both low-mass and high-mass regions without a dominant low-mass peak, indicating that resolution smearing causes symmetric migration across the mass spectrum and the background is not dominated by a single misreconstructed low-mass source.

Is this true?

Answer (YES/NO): NO